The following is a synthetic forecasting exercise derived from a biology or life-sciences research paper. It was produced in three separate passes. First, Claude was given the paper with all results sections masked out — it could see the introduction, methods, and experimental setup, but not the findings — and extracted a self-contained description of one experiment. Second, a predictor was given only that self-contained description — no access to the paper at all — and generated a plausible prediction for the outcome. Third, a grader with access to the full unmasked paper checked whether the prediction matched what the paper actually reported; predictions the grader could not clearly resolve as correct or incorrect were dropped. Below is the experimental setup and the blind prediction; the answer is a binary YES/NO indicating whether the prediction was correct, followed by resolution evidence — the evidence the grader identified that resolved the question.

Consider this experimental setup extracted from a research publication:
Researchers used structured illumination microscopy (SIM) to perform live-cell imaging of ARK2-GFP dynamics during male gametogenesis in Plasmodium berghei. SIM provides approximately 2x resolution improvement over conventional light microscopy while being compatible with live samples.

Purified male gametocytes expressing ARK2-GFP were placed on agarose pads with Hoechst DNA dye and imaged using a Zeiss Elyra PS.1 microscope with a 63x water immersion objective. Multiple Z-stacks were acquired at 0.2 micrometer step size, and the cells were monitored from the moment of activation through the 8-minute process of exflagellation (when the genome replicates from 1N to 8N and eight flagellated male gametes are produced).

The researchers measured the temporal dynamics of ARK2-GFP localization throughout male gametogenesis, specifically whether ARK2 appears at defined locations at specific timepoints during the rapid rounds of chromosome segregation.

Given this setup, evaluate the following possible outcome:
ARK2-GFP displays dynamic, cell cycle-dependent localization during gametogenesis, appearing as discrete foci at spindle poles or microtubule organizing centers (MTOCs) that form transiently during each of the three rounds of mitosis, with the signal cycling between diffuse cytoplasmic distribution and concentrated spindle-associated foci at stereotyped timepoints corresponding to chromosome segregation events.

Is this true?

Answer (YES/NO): YES